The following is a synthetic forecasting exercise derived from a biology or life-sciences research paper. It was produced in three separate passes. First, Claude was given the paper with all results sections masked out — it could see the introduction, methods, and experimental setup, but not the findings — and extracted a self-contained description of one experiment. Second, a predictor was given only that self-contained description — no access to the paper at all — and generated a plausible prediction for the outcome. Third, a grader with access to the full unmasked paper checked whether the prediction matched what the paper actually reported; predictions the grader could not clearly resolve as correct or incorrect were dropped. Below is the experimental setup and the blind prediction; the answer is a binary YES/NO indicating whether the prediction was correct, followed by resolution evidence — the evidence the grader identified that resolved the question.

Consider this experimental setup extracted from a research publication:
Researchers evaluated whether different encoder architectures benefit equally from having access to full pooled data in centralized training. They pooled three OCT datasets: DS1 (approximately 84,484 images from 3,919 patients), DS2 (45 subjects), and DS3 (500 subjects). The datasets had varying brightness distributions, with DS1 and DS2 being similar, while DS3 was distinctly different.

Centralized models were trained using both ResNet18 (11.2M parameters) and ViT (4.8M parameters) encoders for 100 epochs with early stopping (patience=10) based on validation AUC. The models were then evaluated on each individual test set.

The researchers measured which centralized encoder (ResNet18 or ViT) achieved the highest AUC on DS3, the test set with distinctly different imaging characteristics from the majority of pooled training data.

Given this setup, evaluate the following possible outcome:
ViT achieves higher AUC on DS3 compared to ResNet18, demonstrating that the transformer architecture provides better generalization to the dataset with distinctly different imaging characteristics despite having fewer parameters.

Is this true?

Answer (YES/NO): YES